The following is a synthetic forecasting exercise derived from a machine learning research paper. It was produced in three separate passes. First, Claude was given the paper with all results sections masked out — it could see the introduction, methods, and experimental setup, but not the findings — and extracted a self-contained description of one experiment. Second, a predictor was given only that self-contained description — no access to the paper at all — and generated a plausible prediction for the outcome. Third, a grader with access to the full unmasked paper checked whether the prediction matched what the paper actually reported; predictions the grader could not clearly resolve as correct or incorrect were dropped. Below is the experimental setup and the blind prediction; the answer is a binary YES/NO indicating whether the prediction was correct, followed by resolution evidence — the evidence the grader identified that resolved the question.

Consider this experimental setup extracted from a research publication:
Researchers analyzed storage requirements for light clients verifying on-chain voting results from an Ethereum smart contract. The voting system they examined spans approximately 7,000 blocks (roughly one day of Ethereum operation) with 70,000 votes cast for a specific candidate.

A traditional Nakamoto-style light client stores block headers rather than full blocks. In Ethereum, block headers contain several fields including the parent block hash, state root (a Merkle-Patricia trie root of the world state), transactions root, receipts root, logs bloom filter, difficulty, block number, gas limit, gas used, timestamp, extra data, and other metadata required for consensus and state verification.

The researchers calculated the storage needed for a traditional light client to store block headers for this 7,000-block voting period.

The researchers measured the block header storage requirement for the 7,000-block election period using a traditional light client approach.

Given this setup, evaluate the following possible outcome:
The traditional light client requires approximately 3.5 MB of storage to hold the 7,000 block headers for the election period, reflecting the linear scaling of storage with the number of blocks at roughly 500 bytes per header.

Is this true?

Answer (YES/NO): NO